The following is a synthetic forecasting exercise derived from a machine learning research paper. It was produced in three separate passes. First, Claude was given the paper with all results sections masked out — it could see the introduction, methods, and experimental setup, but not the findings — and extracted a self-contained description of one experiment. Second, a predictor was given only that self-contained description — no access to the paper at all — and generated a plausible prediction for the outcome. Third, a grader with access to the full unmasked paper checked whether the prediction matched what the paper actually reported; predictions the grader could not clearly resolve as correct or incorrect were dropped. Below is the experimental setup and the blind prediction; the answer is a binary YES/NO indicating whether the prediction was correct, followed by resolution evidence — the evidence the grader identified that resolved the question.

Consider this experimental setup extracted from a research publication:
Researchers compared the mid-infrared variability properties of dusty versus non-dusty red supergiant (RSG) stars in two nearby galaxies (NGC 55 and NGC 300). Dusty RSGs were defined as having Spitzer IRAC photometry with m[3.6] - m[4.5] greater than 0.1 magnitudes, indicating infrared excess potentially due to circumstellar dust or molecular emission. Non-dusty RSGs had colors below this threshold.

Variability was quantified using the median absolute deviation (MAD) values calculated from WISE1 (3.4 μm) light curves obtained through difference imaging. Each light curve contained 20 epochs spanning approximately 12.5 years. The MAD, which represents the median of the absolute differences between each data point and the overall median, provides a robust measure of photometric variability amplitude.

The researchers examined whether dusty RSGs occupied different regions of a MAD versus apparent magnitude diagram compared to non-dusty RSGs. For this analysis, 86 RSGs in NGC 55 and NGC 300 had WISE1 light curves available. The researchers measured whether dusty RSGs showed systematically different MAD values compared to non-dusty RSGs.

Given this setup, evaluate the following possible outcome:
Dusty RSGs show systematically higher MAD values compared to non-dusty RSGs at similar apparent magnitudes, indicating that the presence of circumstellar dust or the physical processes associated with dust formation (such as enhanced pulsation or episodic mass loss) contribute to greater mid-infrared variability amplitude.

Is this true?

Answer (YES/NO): YES